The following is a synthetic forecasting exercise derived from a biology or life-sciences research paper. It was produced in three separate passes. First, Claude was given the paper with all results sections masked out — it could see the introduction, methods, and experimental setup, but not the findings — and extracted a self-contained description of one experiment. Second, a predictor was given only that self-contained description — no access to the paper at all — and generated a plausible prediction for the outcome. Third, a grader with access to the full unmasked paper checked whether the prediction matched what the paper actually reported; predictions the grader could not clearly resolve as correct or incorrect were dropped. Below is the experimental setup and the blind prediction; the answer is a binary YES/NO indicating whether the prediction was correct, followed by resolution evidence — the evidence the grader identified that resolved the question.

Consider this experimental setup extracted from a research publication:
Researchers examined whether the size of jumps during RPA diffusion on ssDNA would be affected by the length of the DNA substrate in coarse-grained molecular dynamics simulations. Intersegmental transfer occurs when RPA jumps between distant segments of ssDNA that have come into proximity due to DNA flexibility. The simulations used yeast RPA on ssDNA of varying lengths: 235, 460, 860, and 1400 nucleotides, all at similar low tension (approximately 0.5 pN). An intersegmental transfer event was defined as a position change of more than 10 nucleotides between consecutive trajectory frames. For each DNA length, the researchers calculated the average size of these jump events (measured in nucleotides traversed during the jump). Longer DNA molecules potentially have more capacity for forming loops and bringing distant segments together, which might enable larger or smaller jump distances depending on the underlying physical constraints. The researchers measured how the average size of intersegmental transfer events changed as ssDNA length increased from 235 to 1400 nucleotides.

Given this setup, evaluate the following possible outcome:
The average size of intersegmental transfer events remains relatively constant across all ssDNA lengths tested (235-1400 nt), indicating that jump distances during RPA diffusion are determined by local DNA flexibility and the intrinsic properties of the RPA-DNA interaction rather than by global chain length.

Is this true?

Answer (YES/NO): NO